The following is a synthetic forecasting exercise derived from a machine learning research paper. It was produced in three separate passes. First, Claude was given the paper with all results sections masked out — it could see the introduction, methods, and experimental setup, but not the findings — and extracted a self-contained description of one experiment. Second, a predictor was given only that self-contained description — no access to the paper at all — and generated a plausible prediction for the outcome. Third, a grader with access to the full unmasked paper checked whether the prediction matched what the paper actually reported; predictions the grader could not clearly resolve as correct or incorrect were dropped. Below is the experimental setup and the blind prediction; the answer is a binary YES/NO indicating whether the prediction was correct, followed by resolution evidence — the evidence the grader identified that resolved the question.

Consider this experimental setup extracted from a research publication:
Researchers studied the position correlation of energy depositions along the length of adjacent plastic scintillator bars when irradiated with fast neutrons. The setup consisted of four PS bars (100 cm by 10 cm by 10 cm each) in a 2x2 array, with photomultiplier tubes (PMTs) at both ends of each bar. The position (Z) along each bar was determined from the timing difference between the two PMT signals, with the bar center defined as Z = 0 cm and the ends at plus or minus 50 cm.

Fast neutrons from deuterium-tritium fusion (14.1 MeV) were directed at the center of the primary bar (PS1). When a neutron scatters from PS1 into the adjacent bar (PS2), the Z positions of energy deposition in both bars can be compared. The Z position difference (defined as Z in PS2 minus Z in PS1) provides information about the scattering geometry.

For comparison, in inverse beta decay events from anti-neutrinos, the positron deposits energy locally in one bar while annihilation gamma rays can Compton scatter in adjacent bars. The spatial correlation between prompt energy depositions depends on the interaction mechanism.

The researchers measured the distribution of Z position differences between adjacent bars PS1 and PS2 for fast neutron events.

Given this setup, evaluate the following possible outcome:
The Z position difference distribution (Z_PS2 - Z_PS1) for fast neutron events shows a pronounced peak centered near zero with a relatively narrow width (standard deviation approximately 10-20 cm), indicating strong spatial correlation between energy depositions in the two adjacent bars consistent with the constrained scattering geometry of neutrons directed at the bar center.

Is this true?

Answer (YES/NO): NO